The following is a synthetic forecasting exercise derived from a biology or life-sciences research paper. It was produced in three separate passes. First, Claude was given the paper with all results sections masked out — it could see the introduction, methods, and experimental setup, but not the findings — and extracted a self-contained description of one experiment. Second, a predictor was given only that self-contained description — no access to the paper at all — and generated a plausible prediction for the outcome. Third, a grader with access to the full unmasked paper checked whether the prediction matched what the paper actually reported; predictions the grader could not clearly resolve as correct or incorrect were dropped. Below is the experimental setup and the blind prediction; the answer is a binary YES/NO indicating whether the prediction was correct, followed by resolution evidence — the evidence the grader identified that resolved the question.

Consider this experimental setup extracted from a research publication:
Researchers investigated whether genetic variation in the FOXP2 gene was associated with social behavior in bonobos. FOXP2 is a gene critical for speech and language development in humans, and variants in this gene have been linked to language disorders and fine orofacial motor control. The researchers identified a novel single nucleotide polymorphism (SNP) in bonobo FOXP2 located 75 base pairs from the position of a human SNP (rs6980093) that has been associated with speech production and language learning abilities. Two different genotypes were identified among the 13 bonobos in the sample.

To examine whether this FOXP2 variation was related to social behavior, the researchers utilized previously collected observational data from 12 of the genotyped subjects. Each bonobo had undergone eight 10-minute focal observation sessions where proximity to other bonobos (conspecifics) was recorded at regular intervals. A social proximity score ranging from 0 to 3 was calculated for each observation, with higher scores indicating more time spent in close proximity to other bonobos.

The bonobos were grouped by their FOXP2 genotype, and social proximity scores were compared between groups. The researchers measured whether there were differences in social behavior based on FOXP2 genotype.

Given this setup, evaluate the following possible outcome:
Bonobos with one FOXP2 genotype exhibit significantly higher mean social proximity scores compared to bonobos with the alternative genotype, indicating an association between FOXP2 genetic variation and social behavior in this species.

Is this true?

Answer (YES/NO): NO